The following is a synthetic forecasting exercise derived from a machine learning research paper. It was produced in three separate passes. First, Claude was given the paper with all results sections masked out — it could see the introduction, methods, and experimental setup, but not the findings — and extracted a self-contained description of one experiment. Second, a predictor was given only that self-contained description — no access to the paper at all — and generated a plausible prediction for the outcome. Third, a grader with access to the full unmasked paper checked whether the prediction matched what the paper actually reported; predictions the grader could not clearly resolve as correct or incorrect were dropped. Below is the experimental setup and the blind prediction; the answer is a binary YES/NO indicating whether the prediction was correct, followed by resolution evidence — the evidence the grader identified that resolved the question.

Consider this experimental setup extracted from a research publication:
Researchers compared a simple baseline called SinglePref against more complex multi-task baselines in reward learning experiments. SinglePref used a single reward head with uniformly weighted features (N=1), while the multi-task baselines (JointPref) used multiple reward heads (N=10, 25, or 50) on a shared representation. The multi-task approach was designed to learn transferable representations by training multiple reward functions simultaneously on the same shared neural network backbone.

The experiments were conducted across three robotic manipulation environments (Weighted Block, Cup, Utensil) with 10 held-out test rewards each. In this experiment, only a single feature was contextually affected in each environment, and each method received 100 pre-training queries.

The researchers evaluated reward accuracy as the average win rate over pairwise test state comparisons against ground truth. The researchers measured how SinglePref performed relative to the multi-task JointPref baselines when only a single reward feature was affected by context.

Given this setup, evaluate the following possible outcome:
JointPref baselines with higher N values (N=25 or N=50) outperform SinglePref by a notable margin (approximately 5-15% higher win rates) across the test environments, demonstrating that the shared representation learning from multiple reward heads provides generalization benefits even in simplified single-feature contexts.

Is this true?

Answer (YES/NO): NO